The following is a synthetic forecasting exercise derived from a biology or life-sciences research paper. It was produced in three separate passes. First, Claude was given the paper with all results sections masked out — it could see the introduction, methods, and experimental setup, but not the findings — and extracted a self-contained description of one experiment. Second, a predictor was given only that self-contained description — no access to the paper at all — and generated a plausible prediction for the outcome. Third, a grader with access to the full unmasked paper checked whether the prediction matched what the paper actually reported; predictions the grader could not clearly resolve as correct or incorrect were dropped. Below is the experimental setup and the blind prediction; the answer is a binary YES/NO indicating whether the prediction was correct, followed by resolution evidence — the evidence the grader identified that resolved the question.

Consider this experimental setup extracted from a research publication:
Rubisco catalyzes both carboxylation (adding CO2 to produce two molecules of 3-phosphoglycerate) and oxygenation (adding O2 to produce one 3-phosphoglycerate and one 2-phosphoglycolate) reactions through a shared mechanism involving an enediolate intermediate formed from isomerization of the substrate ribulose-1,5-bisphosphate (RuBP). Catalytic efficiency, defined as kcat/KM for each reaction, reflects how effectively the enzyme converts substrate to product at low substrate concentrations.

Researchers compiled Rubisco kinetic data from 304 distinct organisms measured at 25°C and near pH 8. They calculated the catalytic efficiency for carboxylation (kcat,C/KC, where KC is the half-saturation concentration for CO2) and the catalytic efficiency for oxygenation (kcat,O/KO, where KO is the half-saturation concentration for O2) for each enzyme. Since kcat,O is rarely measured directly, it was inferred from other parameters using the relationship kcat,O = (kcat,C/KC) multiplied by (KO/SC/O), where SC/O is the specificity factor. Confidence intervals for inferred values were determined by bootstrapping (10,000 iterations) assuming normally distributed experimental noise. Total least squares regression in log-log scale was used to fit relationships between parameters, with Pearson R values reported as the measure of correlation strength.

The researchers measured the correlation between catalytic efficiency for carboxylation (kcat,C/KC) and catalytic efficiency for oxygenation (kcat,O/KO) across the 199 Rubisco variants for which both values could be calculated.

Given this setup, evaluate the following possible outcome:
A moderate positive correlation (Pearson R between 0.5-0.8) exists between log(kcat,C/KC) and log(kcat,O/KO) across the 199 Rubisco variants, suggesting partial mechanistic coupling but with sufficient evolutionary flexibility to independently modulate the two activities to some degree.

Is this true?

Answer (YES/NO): NO